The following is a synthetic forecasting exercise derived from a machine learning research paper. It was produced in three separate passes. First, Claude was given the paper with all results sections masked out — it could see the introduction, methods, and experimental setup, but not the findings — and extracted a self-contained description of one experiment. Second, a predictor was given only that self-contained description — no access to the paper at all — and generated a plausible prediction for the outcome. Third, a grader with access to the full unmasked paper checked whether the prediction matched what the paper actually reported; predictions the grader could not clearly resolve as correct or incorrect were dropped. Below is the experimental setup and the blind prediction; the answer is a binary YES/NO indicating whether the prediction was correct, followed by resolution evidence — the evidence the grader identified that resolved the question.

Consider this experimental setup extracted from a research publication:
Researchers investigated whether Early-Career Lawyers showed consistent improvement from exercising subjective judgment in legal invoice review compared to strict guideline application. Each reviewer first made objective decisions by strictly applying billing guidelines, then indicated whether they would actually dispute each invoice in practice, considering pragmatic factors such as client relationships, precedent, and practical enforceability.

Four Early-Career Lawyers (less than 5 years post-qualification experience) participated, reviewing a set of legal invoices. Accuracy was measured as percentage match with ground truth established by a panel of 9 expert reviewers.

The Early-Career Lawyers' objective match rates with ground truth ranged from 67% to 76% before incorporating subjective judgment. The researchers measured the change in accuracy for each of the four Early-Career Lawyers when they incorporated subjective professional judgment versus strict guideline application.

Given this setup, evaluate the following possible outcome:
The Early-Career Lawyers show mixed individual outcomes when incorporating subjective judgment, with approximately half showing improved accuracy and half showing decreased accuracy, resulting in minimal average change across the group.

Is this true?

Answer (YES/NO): NO